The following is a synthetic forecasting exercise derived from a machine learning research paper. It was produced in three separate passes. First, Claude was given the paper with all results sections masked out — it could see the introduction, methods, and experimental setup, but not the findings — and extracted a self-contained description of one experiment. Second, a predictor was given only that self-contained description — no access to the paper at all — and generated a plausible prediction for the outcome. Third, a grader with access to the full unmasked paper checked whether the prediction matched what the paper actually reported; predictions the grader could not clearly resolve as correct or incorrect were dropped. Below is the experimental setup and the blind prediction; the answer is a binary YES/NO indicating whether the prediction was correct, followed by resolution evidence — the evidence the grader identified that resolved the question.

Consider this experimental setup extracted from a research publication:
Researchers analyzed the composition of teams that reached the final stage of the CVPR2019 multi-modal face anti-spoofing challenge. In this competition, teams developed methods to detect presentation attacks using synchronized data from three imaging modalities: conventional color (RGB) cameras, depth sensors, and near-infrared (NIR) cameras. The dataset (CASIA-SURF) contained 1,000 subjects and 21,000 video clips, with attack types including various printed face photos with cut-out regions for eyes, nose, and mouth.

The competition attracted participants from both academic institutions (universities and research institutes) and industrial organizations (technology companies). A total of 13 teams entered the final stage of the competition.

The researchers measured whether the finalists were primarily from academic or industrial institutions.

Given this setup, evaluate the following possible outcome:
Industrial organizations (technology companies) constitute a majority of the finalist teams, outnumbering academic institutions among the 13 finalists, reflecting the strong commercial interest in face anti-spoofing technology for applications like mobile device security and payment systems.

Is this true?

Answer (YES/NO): YES